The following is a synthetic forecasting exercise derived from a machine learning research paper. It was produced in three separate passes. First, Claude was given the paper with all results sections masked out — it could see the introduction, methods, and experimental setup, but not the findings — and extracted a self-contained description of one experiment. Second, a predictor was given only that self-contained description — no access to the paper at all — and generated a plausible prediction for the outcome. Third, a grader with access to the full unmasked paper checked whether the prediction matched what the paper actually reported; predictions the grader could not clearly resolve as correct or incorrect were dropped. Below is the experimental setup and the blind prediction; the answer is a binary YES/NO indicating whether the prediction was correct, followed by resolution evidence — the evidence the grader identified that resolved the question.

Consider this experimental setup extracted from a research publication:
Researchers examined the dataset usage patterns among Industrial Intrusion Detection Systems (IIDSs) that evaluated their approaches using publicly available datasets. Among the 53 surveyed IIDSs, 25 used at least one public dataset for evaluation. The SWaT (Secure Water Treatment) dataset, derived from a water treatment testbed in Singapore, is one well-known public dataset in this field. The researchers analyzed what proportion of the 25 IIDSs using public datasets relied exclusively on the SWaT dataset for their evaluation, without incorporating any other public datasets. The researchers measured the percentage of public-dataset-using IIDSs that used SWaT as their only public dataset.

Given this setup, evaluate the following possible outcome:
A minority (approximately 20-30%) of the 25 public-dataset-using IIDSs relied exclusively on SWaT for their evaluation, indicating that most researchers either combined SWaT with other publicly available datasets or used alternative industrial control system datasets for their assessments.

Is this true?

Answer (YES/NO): NO